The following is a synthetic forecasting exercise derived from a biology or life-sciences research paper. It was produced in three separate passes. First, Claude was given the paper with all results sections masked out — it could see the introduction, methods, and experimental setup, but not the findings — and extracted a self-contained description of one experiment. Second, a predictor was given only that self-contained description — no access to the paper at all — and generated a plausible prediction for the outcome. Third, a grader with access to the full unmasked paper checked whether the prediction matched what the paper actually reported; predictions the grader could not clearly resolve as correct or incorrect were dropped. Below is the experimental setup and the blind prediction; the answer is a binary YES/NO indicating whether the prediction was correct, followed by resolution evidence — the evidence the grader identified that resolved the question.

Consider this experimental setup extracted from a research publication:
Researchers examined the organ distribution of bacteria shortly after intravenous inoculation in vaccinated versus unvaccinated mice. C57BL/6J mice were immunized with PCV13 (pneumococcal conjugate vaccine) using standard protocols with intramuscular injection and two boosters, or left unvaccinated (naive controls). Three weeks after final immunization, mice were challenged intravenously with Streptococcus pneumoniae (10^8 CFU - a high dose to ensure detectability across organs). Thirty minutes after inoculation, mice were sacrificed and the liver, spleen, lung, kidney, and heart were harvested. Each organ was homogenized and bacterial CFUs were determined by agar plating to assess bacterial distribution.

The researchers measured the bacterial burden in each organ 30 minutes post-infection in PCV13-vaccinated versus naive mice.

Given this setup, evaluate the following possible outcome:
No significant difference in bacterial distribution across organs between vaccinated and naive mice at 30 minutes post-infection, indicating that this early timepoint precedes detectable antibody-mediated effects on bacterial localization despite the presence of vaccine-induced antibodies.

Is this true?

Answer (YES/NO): NO